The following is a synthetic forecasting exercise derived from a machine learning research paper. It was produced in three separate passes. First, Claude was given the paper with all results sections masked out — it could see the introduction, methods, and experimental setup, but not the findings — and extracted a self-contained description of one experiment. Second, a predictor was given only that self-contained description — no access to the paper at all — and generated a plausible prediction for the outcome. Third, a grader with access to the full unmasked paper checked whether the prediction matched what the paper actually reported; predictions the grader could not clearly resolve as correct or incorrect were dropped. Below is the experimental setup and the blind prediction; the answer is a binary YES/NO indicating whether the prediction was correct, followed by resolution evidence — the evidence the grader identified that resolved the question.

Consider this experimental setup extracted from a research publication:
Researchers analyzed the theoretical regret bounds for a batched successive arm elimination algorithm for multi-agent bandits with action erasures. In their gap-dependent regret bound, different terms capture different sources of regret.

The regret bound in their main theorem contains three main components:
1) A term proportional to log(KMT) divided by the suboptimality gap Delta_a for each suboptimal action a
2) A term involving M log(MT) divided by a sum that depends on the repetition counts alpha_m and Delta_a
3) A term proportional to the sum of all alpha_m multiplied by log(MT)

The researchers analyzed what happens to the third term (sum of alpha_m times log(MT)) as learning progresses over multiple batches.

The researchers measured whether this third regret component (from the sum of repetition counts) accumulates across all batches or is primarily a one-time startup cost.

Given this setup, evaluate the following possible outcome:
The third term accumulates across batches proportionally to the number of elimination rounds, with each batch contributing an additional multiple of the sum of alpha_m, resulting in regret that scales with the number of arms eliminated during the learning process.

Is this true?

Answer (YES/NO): NO